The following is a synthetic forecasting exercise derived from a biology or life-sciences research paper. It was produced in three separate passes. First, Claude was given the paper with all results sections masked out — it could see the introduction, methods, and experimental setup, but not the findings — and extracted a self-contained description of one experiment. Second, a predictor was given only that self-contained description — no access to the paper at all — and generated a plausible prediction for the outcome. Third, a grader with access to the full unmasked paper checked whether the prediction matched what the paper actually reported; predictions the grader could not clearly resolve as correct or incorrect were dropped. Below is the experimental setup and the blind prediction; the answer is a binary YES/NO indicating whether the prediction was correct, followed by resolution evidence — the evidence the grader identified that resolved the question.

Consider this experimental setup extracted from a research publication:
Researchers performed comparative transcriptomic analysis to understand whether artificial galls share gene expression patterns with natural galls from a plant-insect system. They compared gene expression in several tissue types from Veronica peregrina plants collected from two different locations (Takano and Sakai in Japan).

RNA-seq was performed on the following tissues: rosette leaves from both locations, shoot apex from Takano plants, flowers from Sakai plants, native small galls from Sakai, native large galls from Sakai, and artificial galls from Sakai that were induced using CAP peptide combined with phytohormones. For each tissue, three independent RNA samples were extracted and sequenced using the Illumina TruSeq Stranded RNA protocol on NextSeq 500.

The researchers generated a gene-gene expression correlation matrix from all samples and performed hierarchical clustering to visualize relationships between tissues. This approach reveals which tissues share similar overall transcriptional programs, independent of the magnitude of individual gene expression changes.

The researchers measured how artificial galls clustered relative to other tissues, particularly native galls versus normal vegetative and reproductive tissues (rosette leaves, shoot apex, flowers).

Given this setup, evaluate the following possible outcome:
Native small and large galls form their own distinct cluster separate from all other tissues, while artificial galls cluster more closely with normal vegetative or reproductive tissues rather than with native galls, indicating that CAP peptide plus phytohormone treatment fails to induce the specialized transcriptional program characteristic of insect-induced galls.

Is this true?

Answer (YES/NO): NO